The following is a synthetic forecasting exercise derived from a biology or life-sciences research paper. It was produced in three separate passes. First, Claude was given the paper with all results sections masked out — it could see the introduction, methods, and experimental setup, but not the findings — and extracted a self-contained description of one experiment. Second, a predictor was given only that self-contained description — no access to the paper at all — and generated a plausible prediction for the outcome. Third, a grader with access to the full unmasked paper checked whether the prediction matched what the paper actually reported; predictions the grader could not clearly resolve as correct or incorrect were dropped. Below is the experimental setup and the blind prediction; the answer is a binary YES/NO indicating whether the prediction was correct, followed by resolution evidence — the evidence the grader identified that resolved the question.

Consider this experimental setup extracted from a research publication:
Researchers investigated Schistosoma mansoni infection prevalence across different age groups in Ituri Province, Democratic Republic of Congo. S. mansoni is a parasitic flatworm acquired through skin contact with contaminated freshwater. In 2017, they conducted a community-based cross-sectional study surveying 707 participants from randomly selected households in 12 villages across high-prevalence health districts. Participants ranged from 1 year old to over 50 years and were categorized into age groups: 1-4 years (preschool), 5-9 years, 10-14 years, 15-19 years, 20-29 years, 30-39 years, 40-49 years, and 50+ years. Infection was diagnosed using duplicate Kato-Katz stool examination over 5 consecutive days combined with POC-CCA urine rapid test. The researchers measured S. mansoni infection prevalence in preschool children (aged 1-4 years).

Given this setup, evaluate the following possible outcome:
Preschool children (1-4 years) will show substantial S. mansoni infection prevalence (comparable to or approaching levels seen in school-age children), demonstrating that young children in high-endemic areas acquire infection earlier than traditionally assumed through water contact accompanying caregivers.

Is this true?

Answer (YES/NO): YES